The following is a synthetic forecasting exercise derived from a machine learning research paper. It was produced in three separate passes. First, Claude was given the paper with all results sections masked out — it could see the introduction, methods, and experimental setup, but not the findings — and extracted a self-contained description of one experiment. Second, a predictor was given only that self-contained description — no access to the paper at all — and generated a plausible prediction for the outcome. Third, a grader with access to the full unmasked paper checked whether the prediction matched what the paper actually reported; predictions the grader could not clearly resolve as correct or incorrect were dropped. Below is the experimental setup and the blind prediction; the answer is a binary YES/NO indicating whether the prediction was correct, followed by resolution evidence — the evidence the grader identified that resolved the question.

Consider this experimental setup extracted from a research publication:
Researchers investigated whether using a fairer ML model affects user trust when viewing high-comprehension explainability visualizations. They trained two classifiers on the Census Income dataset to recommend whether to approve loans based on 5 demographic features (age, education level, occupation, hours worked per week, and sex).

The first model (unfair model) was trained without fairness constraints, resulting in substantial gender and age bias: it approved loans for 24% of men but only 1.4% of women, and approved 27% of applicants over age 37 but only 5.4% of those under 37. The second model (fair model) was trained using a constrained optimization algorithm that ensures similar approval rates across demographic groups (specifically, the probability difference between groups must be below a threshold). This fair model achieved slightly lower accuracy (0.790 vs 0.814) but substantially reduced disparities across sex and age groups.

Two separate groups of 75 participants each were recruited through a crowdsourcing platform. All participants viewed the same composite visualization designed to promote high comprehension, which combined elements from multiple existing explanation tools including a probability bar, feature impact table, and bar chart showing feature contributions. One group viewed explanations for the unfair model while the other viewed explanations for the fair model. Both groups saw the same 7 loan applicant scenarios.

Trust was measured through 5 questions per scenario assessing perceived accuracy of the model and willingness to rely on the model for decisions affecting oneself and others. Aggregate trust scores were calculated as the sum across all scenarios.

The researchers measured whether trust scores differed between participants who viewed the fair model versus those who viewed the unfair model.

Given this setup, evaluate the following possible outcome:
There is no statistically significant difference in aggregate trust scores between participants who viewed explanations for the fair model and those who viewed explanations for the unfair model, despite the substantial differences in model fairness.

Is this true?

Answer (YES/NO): NO